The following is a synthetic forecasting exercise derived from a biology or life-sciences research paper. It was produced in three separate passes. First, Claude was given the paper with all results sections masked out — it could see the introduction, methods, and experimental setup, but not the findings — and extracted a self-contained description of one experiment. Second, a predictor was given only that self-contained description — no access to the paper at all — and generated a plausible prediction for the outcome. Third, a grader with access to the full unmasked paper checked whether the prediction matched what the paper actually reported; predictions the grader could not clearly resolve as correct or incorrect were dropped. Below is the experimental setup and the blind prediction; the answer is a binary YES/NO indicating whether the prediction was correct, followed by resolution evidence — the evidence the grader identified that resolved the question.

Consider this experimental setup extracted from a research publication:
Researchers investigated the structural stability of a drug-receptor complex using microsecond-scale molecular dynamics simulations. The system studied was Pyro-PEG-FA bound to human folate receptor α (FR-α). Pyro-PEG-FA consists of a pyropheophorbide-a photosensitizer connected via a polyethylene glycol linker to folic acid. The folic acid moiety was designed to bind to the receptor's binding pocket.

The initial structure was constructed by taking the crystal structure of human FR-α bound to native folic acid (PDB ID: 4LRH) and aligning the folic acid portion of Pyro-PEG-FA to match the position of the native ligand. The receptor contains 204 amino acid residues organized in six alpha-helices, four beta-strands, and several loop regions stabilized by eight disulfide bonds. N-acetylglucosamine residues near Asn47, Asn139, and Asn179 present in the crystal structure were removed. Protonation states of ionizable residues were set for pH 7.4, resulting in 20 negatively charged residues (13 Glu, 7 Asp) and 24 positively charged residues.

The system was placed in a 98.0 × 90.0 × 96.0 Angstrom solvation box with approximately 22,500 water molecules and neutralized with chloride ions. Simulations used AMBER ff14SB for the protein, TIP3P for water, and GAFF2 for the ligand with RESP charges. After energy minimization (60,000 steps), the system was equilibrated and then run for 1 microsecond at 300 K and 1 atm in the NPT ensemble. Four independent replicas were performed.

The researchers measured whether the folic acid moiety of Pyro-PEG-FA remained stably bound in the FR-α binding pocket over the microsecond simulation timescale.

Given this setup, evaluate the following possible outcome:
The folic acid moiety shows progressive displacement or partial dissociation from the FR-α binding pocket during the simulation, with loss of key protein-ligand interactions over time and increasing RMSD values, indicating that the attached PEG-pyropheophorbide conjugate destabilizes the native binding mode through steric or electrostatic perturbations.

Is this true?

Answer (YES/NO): NO